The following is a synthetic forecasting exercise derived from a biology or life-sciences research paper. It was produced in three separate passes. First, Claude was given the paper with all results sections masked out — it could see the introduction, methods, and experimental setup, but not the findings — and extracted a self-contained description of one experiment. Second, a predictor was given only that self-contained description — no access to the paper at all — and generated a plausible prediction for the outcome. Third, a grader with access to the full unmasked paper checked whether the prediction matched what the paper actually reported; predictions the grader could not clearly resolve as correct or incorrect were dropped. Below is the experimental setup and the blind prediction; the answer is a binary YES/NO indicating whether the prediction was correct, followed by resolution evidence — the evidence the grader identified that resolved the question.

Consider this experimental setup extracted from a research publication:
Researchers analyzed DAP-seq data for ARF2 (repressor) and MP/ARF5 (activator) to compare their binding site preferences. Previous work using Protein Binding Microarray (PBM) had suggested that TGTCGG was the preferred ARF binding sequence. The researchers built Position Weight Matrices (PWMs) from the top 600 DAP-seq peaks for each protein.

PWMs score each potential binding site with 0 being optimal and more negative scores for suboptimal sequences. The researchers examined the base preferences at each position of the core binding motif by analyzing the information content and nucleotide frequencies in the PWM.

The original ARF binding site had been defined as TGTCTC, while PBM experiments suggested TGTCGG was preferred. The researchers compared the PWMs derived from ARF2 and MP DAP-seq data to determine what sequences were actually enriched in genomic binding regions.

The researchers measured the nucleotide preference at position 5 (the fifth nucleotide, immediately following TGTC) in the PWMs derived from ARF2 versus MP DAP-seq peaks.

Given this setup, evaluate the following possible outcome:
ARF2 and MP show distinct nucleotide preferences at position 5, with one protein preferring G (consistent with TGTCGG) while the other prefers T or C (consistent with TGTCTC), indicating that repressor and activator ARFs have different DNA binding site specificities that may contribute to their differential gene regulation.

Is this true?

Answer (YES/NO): NO